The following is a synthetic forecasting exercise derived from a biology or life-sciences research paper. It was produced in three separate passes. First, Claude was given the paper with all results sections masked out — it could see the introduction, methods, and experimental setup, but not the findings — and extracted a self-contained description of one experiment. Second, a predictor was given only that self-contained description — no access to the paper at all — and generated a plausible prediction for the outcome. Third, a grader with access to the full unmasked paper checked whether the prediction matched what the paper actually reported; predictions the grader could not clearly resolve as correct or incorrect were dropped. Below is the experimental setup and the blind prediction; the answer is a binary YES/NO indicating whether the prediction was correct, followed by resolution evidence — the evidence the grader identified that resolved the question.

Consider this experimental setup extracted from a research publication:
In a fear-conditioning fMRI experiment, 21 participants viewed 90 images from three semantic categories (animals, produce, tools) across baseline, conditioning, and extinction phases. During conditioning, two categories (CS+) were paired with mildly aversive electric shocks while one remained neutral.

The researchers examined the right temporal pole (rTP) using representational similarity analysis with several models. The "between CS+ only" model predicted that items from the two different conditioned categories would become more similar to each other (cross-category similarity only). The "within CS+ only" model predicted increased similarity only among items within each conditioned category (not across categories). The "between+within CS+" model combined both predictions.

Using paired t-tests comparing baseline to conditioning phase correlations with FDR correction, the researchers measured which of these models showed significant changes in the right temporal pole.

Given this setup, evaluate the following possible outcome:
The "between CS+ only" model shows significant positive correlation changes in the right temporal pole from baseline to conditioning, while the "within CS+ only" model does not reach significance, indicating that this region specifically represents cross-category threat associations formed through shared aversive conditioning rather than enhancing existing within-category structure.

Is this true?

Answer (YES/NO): NO